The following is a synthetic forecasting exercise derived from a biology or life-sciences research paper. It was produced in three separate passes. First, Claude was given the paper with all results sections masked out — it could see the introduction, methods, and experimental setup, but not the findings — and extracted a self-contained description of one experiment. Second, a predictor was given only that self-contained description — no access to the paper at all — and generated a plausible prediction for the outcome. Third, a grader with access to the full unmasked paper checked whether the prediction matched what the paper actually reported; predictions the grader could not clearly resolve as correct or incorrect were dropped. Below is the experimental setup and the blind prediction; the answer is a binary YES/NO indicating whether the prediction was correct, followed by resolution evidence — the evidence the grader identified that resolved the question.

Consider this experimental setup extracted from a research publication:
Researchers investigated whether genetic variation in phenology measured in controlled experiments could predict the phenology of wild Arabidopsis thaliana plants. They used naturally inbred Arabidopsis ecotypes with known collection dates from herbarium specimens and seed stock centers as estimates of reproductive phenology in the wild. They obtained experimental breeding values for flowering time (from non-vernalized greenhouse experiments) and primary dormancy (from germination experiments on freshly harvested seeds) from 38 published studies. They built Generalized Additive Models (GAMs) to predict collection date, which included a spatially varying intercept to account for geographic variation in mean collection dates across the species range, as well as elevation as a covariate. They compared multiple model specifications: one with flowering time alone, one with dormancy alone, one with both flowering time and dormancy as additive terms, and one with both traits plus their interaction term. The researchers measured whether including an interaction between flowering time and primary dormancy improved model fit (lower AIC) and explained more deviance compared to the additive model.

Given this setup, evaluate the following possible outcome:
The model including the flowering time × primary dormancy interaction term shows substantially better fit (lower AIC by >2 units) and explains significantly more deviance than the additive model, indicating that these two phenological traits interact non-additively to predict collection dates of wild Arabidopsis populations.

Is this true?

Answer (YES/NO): NO